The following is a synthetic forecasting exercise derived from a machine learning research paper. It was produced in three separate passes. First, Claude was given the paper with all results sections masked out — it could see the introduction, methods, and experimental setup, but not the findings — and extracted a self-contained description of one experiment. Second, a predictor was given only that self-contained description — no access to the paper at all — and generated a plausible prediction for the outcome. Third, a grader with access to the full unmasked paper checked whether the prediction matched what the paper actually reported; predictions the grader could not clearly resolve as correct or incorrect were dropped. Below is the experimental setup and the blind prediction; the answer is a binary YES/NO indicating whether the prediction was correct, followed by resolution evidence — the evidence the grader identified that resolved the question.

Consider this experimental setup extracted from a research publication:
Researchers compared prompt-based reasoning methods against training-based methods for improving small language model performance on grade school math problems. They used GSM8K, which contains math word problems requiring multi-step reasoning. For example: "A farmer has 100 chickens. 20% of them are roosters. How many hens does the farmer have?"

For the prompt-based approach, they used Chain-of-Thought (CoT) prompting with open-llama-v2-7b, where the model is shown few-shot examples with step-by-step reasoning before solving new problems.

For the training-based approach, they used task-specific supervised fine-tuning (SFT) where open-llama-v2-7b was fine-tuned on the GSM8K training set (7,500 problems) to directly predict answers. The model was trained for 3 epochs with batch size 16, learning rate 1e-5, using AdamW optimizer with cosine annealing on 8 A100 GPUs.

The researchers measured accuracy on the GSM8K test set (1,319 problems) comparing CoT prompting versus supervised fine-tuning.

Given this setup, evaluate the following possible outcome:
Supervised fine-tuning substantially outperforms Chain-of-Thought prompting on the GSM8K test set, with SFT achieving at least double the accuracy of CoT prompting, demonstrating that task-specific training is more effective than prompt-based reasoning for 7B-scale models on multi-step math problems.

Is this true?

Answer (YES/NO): YES